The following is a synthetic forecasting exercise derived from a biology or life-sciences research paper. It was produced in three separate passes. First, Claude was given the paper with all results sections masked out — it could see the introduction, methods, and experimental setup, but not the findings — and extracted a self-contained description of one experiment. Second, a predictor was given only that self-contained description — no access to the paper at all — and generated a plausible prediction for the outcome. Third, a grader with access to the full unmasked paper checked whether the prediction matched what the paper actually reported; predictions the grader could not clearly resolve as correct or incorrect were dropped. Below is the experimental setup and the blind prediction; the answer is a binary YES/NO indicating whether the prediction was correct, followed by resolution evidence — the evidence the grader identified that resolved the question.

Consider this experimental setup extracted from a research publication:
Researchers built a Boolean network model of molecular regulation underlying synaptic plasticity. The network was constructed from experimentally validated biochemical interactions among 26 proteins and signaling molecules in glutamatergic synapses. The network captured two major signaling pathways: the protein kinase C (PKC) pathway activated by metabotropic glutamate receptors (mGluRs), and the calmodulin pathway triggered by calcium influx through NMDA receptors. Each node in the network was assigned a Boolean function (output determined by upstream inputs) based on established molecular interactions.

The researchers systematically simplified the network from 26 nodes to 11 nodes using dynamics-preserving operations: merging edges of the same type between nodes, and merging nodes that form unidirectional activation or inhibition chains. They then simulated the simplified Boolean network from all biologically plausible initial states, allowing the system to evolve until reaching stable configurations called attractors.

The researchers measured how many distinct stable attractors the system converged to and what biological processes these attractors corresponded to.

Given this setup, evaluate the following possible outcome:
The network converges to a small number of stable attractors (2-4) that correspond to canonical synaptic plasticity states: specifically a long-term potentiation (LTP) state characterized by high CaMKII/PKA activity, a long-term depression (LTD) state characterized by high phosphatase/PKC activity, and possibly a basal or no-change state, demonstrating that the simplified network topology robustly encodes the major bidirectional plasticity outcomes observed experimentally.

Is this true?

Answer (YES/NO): NO